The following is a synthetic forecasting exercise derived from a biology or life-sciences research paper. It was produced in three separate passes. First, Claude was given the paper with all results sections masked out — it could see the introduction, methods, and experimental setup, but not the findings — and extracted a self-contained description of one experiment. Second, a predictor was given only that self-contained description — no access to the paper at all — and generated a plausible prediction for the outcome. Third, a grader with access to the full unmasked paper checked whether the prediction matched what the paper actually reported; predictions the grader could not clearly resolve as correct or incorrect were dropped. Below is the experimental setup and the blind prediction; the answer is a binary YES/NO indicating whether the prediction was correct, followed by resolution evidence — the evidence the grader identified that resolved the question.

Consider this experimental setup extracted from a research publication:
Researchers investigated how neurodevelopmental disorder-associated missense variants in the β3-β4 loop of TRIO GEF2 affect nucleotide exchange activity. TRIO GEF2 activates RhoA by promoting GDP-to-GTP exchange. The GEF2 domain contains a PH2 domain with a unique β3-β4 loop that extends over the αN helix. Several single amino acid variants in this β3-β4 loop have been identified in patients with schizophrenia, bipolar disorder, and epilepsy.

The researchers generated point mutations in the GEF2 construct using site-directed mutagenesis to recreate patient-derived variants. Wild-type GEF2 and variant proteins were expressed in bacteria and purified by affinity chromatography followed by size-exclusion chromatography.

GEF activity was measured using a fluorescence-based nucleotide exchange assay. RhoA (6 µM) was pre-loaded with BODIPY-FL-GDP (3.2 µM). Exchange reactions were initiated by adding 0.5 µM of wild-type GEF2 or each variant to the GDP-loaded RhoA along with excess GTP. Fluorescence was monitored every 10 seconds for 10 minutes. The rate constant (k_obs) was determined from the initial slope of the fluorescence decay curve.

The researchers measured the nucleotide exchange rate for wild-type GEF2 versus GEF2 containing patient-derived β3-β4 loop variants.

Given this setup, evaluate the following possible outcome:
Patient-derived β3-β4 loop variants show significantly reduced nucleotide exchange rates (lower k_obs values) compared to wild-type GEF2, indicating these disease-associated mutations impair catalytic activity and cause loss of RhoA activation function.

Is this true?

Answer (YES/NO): NO